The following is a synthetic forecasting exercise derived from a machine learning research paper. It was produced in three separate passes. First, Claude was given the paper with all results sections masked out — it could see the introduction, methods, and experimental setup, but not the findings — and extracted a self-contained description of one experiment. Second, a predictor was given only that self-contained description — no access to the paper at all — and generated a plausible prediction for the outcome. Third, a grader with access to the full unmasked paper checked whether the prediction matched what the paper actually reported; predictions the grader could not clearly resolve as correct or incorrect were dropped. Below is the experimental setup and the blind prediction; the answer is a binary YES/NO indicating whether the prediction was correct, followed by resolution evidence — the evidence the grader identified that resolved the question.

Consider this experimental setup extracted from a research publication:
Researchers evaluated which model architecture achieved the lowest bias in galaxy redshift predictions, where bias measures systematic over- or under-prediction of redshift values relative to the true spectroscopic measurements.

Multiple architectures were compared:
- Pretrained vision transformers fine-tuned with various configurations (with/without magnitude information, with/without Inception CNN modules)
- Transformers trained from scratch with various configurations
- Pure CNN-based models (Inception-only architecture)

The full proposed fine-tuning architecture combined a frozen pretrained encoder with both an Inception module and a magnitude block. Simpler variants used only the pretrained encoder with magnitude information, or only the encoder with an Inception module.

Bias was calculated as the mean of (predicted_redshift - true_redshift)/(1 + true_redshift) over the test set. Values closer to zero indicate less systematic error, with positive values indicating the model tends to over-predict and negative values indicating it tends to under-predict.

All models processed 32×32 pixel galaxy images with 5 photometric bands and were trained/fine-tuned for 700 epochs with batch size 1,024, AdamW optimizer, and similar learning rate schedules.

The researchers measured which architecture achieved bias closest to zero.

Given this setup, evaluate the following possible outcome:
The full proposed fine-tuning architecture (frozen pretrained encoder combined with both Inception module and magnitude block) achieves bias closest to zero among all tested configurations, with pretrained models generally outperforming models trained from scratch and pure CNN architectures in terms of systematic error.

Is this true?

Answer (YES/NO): NO